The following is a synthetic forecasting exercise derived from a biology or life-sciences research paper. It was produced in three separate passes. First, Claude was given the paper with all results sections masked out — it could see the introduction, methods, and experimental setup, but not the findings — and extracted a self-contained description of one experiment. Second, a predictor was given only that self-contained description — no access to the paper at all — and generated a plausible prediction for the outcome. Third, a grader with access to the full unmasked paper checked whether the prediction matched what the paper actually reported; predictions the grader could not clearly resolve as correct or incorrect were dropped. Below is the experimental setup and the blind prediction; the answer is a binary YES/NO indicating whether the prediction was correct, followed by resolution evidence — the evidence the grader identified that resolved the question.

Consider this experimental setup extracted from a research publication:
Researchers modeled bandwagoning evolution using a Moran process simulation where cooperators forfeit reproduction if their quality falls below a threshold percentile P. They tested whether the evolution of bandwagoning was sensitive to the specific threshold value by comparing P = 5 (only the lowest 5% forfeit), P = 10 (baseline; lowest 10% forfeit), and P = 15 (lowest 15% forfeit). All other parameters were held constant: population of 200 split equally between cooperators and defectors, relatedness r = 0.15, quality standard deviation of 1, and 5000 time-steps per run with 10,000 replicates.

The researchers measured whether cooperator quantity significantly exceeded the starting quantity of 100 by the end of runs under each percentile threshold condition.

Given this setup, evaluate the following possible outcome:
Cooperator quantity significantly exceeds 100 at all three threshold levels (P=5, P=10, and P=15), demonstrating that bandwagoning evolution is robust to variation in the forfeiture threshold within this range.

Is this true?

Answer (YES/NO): YES